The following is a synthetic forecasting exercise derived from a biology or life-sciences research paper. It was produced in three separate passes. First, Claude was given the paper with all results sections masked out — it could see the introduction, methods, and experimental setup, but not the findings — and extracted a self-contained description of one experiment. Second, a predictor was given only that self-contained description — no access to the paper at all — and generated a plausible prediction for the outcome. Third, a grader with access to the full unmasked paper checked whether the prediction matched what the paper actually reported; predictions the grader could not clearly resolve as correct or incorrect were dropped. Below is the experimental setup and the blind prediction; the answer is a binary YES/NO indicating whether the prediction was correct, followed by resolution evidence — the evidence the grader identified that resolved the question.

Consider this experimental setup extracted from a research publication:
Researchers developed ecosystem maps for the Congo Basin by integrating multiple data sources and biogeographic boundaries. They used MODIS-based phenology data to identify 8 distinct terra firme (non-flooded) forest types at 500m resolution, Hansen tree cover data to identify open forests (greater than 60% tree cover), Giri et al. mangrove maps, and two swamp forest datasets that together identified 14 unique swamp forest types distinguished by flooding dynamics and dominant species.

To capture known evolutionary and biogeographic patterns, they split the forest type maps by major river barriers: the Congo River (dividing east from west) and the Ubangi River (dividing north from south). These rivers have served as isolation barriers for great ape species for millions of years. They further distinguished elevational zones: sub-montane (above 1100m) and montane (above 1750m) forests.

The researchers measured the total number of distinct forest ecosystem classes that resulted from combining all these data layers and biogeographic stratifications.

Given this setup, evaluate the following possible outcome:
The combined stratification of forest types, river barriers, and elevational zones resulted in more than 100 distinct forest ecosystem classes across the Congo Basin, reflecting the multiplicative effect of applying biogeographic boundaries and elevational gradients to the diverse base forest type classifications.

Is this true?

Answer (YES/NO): NO